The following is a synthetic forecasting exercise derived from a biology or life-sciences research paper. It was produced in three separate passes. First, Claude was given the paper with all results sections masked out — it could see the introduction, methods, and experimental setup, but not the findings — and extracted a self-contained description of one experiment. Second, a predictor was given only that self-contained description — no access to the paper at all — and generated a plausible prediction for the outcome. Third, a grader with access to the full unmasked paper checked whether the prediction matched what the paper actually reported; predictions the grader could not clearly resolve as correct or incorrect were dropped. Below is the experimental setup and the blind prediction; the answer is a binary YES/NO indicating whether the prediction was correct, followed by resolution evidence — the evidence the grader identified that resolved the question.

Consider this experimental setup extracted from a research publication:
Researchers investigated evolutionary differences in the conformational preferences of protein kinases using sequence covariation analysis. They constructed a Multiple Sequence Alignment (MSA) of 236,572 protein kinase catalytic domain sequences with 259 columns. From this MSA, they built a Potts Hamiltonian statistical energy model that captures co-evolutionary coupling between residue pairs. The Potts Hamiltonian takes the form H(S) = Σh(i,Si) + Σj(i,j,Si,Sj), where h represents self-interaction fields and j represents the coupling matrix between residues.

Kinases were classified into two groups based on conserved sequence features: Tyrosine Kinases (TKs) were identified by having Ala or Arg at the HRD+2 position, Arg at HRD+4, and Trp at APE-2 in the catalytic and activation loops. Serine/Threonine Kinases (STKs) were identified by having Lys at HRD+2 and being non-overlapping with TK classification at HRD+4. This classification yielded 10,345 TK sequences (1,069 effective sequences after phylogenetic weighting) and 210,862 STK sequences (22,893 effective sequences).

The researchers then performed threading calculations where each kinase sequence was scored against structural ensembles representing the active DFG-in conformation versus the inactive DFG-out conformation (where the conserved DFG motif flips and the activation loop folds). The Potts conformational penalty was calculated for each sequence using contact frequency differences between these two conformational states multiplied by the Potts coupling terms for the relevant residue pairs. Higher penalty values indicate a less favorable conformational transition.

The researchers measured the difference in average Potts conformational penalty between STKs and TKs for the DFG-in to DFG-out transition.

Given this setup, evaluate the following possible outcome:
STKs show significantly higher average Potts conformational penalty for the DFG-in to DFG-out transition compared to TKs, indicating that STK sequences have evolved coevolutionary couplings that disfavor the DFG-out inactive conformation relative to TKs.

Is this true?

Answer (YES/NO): YES